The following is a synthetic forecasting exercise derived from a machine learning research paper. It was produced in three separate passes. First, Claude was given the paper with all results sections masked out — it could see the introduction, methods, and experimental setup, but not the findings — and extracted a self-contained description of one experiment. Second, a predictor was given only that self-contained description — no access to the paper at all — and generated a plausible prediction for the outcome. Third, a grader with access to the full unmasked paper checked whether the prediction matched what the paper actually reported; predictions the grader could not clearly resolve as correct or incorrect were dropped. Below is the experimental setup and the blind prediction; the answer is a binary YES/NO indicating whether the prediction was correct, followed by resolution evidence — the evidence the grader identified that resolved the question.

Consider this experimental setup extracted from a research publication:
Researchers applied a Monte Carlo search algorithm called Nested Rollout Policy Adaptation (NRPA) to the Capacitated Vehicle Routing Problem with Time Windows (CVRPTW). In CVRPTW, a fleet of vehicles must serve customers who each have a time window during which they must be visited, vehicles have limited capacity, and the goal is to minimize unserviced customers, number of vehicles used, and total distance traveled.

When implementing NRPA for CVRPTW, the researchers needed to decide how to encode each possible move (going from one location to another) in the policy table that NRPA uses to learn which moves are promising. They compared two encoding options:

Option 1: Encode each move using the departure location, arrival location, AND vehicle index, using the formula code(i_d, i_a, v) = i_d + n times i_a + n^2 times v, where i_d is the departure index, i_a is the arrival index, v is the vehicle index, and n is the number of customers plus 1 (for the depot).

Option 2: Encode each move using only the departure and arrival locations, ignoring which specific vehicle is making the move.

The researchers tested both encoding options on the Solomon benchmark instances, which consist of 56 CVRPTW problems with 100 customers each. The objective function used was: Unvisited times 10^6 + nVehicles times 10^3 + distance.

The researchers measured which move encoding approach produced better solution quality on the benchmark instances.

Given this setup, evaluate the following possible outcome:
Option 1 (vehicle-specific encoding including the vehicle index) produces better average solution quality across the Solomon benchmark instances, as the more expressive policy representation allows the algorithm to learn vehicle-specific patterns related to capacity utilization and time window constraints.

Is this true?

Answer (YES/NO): NO